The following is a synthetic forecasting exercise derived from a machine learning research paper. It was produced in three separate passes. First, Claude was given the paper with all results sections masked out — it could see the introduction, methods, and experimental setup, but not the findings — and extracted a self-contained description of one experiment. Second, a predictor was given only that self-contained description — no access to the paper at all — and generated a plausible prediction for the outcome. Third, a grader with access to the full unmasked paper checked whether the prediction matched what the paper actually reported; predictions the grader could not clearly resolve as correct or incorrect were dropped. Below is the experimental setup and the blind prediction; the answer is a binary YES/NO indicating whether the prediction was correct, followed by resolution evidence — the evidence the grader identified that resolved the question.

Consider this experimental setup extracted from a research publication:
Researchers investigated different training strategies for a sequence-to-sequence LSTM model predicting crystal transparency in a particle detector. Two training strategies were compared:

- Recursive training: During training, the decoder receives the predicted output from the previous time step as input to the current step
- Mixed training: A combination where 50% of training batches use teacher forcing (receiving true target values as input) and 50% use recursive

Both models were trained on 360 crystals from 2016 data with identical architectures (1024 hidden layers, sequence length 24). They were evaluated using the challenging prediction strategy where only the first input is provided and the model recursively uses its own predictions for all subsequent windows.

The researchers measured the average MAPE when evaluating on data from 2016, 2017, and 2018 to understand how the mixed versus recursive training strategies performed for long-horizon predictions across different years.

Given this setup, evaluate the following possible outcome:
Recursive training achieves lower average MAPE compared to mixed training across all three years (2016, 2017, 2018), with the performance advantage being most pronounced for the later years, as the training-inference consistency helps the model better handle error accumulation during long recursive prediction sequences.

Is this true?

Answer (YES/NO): NO